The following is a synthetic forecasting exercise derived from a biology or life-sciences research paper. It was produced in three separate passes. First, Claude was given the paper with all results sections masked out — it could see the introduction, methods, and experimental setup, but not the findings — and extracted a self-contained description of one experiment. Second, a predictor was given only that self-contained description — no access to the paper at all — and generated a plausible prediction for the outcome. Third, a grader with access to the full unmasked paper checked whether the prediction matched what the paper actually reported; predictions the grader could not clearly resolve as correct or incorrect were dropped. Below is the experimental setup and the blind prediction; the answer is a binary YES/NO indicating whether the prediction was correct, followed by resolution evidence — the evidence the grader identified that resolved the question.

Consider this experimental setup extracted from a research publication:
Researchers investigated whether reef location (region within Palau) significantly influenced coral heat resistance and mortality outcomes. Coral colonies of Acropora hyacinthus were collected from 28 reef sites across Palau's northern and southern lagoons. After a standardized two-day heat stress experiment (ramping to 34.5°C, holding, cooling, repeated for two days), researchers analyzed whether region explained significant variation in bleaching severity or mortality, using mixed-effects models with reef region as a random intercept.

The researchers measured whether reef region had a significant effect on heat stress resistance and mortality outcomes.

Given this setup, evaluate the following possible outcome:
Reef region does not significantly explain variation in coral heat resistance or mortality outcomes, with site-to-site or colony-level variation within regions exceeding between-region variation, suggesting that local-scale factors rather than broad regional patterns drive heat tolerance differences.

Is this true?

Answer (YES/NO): YES